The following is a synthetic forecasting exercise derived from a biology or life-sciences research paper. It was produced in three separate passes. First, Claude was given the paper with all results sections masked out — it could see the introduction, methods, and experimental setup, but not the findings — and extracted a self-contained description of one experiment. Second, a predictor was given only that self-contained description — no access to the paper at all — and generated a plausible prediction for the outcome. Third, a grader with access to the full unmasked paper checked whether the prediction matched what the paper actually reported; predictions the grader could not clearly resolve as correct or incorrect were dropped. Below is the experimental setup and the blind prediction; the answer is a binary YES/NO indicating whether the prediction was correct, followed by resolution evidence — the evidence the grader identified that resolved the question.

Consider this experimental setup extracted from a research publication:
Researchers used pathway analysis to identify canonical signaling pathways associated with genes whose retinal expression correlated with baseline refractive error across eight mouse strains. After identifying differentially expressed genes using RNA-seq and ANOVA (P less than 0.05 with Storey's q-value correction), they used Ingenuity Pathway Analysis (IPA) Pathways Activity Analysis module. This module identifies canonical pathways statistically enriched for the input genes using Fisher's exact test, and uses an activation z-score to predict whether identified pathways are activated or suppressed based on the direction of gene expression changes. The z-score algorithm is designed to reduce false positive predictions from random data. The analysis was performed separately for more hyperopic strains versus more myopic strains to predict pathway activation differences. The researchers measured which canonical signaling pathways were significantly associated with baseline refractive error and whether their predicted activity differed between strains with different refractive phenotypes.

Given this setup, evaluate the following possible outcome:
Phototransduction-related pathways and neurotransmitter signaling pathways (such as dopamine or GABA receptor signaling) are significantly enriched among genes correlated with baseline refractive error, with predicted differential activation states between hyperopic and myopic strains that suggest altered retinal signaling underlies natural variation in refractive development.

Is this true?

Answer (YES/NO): YES